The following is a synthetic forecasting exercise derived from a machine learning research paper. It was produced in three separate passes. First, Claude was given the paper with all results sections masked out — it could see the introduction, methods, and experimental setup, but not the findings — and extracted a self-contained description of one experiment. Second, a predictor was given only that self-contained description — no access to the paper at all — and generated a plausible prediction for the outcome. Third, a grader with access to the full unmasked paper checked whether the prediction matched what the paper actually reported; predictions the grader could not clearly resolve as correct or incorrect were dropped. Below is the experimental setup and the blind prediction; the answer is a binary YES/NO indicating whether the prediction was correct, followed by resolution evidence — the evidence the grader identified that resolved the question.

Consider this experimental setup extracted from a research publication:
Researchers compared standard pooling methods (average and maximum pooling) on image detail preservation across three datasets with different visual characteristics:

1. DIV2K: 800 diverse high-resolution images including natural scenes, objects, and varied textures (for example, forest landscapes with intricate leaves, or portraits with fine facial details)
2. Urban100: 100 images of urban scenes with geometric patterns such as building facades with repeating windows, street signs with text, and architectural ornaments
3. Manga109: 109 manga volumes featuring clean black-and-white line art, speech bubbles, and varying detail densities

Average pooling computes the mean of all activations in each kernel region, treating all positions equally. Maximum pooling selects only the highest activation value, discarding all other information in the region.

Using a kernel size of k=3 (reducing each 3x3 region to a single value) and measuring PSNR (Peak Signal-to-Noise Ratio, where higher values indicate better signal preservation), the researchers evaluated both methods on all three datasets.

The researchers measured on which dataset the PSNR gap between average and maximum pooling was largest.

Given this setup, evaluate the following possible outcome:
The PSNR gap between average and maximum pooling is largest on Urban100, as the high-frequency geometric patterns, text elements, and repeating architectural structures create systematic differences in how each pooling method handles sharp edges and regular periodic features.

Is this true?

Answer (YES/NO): NO